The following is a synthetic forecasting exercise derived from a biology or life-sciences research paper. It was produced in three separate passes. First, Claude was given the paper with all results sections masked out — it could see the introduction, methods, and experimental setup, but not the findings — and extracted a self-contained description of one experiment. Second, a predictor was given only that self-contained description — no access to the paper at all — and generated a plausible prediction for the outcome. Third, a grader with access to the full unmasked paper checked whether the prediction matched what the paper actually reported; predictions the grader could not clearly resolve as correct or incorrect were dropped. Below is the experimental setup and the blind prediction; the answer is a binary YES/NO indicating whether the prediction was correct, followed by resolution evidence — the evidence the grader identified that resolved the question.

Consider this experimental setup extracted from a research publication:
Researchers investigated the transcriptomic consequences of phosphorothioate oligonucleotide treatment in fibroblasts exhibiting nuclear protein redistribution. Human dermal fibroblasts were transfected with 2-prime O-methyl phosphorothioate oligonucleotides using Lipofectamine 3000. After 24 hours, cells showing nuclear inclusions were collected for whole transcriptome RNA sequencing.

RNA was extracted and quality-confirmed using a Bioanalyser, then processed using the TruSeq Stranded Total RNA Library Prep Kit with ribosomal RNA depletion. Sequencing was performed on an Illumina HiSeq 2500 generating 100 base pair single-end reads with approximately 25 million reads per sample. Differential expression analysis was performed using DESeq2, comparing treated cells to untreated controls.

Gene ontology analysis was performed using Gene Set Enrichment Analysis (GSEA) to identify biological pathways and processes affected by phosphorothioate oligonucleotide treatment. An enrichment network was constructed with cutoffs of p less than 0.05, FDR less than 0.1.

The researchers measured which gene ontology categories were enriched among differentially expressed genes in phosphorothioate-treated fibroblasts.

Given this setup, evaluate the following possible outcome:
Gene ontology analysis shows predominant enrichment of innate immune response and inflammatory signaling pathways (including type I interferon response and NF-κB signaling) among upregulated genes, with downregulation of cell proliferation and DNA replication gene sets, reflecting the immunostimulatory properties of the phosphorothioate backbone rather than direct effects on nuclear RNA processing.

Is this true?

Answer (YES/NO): NO